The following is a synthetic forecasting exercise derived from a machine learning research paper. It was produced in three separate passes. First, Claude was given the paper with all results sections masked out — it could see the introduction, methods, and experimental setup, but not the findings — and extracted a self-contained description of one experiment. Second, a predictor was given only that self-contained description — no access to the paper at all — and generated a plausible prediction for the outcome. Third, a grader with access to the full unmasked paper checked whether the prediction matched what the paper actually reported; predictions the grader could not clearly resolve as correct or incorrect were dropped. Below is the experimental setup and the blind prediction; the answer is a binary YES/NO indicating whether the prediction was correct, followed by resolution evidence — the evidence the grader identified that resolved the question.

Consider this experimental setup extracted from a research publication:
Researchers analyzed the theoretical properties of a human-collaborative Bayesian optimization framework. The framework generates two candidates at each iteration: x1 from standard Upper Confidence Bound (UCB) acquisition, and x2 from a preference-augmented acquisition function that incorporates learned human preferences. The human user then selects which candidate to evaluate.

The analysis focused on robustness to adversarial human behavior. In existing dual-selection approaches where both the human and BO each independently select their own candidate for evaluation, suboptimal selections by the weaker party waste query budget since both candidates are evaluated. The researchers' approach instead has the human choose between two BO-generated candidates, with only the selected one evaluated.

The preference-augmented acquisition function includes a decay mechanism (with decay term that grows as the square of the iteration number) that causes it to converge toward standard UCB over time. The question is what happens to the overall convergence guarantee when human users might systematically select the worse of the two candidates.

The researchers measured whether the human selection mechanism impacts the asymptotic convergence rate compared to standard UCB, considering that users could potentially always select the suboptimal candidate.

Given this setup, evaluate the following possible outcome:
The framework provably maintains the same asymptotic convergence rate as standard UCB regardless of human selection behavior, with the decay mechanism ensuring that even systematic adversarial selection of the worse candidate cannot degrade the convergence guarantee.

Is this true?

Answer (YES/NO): YES